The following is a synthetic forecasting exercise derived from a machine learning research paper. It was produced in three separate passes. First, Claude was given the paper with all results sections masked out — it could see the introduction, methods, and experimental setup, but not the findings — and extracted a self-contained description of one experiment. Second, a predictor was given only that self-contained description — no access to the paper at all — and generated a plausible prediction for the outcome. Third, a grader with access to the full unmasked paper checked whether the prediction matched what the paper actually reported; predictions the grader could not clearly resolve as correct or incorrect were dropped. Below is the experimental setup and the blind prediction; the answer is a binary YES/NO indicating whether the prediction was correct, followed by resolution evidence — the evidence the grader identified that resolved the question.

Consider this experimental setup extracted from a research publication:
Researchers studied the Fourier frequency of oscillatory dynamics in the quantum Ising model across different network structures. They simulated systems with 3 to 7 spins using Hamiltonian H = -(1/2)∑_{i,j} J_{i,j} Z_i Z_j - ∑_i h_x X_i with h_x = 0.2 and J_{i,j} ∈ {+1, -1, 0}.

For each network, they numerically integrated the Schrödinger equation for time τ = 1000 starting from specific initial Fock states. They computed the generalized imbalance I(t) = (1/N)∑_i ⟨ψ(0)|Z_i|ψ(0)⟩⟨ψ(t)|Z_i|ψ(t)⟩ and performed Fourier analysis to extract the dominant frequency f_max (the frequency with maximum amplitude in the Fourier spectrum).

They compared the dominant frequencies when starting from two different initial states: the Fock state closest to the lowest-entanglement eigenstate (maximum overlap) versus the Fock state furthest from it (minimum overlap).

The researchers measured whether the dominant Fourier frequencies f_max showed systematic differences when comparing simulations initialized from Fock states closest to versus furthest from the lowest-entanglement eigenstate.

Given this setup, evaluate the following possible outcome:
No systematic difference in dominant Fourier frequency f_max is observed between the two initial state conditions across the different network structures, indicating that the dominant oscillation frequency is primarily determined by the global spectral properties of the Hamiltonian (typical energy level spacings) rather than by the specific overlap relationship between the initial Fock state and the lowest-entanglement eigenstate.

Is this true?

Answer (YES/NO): NO